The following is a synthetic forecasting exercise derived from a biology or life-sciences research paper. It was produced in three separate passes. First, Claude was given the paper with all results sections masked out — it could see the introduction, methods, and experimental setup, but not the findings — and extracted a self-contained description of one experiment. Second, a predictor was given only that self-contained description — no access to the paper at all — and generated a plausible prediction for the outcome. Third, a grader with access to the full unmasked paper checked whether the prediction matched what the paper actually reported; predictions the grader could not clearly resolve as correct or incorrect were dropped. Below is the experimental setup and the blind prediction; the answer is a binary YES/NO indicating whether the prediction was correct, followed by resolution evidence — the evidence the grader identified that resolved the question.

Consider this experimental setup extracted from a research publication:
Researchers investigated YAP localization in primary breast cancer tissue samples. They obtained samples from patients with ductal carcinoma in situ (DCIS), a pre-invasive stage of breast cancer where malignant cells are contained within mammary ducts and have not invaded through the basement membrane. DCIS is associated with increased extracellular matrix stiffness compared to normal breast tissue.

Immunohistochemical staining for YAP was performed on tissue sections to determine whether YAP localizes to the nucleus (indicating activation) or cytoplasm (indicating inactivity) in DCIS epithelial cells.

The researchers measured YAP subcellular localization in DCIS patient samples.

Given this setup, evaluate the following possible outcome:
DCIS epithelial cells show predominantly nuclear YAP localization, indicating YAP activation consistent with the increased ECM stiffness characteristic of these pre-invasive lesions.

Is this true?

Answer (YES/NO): NO